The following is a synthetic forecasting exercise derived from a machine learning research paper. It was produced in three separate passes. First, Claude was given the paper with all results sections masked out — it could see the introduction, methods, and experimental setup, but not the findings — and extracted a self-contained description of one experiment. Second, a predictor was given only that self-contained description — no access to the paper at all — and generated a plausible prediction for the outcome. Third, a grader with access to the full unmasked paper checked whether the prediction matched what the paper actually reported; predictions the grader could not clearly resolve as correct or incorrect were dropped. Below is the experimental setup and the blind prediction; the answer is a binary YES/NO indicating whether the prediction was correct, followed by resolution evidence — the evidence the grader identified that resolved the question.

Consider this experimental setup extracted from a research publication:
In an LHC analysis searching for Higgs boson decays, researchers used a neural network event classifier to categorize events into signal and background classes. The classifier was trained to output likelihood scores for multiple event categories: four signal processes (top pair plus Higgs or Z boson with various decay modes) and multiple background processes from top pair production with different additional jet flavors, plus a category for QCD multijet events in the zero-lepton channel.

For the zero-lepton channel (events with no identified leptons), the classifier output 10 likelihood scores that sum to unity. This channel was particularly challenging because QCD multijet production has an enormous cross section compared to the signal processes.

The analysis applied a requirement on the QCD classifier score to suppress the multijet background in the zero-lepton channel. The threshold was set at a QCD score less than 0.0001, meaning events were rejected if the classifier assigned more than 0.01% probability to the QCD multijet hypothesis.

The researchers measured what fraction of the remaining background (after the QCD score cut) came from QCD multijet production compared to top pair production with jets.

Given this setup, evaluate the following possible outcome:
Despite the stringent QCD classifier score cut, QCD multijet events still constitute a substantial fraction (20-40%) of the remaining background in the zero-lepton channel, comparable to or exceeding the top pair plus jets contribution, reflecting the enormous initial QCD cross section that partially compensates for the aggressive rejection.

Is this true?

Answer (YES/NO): NO